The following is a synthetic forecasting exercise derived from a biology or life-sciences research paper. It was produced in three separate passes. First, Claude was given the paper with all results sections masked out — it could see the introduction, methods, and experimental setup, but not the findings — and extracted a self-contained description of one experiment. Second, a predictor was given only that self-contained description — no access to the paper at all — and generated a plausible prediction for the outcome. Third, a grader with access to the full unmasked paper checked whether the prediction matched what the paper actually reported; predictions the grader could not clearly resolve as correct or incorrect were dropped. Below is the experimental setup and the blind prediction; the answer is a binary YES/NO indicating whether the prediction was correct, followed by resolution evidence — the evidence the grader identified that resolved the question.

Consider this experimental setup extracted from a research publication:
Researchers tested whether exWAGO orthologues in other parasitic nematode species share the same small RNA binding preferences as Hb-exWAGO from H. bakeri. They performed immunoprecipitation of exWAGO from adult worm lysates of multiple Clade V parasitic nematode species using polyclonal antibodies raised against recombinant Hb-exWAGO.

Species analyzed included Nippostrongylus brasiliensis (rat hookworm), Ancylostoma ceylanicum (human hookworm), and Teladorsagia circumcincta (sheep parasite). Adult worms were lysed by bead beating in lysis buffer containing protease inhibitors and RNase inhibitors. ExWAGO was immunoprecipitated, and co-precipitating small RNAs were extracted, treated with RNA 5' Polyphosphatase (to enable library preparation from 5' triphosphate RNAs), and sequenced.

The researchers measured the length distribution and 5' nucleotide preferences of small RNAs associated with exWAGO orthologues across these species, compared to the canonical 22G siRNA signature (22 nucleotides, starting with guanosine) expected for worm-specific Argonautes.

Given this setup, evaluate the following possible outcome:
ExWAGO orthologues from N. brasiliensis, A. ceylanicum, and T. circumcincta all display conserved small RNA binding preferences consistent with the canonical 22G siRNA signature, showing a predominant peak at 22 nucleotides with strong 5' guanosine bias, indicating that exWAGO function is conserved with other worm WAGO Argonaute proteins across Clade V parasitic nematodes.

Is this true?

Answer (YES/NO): YES